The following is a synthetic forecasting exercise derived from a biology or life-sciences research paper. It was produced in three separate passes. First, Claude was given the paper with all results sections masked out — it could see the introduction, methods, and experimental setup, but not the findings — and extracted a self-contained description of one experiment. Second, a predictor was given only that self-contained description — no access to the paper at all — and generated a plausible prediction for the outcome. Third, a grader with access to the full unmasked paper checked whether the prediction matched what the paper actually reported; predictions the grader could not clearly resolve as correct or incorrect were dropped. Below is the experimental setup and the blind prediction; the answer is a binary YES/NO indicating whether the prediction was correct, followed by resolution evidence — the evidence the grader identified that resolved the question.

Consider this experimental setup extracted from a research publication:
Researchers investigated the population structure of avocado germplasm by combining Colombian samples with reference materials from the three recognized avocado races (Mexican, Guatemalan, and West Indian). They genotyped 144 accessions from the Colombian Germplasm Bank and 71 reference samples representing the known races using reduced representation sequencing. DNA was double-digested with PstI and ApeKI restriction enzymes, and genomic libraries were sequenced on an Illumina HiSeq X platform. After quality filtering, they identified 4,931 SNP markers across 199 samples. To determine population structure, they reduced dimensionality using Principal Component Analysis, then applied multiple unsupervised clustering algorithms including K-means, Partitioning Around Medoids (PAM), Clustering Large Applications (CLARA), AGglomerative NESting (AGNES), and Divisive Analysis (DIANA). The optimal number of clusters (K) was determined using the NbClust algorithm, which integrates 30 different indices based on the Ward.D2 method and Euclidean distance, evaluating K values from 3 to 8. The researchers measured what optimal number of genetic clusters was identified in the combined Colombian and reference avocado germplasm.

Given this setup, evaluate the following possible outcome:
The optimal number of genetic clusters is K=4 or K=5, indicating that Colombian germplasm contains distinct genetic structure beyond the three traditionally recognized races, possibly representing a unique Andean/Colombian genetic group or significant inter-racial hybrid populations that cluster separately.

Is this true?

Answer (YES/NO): YES